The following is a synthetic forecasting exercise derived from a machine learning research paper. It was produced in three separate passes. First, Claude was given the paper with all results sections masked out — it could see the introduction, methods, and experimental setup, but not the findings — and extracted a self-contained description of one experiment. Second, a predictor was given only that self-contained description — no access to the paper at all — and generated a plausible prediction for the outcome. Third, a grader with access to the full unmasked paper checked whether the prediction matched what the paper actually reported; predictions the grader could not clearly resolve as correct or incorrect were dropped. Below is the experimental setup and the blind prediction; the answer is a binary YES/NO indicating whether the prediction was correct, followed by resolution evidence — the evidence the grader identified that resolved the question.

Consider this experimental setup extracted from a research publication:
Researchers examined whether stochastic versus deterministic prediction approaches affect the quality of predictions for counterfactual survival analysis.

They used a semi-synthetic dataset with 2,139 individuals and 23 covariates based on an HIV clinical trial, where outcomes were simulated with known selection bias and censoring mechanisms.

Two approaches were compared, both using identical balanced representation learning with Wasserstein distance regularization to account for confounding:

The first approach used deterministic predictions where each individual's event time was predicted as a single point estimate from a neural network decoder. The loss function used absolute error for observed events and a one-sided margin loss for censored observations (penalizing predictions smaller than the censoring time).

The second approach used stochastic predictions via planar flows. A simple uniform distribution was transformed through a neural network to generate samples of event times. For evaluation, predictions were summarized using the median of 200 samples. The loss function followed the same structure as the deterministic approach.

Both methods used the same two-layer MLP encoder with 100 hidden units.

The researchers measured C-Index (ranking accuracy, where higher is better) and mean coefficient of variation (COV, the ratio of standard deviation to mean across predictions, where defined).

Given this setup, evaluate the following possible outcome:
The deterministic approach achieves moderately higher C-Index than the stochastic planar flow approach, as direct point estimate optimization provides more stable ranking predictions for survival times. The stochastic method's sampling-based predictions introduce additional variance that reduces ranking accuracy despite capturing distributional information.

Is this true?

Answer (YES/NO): NO